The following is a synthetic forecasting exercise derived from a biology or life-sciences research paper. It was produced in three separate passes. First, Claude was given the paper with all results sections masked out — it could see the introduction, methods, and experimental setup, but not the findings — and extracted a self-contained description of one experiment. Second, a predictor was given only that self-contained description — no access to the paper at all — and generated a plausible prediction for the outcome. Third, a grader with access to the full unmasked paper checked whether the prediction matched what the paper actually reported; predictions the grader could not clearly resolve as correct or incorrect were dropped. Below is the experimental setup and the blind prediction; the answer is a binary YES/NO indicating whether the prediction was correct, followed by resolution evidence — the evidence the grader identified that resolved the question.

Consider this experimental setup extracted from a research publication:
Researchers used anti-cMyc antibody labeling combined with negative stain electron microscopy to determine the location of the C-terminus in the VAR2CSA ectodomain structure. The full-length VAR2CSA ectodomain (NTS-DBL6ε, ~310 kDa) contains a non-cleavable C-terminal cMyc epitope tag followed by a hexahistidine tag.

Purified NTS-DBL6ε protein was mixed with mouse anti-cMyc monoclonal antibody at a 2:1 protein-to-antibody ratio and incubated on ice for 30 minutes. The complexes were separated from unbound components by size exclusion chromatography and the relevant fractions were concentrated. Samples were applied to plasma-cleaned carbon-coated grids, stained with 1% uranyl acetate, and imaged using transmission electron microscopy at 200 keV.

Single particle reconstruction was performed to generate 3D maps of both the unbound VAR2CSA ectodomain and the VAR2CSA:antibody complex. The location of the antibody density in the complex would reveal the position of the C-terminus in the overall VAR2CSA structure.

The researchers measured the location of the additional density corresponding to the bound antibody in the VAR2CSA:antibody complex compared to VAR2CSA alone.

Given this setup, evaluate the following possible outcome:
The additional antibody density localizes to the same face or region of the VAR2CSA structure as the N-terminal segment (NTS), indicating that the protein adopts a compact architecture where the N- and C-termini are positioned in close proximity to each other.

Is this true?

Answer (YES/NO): NO